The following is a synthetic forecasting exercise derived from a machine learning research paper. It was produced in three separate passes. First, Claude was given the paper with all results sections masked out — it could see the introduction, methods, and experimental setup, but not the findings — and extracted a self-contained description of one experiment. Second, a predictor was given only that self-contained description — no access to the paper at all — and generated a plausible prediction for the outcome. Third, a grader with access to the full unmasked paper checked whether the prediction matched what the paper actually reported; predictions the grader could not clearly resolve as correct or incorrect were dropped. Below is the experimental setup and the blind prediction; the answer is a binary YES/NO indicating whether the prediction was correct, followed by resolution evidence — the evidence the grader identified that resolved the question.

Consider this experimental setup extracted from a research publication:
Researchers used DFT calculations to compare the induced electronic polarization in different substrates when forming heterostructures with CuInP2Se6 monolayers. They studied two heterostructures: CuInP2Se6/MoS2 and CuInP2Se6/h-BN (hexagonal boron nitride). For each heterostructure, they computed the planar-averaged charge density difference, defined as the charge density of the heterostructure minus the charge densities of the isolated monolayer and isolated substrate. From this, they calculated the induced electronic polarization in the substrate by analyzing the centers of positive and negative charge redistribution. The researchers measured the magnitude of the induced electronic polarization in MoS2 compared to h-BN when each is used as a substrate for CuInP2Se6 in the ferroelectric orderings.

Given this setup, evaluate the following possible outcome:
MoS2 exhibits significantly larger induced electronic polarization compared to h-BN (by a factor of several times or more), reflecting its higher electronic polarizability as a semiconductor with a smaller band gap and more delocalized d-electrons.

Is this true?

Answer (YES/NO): NO